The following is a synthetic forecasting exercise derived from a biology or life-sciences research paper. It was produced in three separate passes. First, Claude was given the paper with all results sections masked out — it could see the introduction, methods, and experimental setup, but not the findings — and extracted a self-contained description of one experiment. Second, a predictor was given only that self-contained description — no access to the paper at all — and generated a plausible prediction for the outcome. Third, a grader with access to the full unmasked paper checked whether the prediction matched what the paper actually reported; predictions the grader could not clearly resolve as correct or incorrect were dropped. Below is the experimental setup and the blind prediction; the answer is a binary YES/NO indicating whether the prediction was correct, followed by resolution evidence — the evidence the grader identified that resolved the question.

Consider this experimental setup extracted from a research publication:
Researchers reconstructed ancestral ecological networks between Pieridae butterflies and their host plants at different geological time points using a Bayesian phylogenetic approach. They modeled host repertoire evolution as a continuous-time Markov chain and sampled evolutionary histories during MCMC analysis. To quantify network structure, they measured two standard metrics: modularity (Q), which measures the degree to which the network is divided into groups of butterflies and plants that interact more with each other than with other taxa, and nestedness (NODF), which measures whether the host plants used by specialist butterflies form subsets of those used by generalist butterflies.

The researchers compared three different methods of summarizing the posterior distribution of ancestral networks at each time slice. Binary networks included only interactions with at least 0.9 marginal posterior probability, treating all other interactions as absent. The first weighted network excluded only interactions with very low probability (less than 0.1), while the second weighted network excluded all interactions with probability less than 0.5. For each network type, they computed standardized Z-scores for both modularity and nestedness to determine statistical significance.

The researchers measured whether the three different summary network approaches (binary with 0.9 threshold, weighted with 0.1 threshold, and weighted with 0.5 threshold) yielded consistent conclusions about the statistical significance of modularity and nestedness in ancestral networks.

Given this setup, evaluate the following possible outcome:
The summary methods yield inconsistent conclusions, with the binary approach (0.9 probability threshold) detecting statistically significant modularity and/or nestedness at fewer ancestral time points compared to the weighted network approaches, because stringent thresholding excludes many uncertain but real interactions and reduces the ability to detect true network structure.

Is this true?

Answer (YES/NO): NO